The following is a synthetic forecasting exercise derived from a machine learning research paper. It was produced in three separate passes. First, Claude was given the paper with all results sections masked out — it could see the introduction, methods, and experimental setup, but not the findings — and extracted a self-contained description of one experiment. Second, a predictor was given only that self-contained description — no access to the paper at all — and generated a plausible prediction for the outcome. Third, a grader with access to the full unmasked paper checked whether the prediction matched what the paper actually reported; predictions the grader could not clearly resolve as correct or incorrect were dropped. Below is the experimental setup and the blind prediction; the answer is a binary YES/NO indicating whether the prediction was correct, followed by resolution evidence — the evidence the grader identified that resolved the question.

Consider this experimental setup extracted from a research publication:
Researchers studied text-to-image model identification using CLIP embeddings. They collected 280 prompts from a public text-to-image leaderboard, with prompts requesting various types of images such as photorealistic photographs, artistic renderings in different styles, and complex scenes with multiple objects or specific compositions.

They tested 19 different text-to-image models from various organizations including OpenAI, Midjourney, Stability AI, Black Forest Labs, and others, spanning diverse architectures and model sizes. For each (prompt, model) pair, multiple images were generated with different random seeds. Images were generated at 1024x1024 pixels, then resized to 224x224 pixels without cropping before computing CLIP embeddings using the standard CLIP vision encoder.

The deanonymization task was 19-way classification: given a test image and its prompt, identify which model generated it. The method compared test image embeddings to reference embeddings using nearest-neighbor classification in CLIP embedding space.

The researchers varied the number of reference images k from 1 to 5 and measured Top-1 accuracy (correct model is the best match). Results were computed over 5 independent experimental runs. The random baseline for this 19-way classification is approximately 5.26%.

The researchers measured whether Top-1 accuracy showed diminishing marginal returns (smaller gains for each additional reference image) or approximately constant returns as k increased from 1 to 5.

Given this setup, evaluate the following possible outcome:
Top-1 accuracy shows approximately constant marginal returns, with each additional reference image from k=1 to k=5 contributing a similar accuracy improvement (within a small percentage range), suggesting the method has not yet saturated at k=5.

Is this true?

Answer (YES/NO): YES